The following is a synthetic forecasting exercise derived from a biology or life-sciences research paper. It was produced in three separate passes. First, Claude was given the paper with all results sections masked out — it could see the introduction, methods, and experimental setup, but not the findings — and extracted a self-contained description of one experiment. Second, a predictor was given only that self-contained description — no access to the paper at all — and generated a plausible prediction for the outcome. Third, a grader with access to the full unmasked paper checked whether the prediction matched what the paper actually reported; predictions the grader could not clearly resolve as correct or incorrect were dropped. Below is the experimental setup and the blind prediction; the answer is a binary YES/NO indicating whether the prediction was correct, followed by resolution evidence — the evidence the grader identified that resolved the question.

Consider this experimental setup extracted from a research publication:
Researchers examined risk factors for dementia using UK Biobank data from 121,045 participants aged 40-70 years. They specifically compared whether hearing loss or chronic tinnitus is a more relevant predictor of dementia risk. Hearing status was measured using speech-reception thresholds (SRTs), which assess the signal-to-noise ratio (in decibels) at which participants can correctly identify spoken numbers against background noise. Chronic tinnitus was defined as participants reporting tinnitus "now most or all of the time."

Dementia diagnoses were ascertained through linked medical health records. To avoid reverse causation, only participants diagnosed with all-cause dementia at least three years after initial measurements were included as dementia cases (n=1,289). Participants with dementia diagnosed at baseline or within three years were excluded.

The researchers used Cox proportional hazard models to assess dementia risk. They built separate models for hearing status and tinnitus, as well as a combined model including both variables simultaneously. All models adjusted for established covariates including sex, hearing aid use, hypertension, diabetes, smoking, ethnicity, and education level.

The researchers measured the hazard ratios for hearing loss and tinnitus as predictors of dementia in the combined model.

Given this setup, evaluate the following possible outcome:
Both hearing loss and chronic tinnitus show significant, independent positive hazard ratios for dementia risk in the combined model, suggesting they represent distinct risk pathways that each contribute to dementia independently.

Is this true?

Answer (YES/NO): NO